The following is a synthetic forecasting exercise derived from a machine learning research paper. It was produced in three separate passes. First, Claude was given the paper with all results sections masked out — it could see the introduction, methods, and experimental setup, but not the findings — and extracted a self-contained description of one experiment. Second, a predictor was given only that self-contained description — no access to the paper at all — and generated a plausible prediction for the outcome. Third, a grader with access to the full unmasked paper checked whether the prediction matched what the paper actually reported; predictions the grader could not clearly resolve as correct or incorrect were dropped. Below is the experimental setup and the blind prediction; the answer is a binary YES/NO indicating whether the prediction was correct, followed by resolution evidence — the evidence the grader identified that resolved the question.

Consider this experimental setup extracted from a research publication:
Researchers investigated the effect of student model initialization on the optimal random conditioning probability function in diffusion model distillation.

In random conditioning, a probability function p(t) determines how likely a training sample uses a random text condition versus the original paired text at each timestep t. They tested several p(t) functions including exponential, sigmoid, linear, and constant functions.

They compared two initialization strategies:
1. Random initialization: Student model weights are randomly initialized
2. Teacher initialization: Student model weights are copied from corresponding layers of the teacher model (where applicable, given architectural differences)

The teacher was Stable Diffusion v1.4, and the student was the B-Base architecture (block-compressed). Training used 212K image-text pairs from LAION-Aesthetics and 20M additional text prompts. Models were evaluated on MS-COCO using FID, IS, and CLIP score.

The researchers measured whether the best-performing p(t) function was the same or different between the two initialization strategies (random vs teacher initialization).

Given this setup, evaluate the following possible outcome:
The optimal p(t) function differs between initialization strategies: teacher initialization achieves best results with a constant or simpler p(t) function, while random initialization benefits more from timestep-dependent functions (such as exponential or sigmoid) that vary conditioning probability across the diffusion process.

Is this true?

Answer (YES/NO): NO